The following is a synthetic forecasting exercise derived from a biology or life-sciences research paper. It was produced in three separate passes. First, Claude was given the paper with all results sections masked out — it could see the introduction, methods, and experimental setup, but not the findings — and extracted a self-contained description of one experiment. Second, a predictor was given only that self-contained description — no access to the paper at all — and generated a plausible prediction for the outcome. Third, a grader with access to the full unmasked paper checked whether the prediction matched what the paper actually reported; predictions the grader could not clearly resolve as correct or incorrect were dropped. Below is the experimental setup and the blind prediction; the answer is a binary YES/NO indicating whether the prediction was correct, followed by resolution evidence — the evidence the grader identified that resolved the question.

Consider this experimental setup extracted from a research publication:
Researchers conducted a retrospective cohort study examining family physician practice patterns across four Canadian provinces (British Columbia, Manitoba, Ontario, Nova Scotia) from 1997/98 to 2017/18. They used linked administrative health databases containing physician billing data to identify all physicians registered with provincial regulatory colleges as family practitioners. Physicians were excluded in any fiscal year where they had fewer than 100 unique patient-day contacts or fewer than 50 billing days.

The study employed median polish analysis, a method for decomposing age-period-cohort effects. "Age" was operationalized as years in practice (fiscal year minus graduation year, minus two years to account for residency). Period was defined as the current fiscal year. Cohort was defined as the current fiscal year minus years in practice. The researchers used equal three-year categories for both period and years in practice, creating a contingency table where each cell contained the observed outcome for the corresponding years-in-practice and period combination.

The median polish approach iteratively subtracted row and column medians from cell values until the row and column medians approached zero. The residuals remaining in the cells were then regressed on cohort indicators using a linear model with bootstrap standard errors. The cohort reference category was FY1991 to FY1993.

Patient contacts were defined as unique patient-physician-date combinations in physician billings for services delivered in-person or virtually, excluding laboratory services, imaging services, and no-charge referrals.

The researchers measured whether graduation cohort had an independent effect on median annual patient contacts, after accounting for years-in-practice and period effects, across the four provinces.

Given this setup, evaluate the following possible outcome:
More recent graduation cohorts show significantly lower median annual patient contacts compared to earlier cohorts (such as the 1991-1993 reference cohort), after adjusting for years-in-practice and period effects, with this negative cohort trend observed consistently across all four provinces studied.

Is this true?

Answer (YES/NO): NO